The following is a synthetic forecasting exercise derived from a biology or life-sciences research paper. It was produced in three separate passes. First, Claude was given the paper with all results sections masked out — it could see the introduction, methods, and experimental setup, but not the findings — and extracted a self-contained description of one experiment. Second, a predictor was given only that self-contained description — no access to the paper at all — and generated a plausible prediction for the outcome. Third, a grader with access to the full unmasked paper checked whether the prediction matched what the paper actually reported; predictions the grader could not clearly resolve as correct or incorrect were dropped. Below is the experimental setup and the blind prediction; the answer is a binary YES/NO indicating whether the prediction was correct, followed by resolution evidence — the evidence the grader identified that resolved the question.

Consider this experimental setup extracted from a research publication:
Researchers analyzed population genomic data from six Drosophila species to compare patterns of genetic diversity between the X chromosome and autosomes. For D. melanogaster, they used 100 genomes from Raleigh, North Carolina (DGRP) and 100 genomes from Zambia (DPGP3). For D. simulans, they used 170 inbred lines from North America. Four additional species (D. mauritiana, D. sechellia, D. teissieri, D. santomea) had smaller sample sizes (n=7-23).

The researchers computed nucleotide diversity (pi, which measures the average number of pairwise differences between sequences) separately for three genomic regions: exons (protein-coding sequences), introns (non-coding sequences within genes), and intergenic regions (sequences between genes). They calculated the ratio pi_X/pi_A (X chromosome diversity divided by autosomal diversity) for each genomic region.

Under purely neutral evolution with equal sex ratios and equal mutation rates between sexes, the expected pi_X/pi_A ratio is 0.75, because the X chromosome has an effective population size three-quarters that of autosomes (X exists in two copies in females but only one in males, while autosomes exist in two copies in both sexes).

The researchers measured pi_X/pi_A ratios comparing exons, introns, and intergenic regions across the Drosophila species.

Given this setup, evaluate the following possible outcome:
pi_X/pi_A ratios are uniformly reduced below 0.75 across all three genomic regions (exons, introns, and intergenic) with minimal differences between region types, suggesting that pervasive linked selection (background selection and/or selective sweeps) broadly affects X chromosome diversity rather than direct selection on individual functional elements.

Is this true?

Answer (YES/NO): NO